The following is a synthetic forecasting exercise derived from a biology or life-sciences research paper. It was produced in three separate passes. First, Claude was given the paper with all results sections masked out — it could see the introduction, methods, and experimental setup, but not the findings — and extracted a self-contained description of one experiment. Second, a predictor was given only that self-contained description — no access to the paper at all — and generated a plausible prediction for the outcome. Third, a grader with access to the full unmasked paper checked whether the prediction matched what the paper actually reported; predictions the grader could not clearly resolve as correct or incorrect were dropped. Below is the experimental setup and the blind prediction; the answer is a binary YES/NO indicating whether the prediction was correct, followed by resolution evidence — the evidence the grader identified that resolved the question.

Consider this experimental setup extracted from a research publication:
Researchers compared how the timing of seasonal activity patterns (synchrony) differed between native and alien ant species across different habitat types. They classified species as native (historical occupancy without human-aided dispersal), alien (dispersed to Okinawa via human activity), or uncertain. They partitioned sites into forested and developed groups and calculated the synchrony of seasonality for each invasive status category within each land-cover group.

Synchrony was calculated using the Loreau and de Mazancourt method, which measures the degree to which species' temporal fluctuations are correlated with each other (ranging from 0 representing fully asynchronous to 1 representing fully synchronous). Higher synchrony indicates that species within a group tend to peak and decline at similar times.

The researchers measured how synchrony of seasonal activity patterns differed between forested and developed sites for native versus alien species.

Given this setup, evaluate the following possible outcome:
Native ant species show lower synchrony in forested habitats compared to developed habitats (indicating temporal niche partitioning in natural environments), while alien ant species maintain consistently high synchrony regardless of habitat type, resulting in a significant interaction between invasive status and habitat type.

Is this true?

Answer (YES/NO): NO